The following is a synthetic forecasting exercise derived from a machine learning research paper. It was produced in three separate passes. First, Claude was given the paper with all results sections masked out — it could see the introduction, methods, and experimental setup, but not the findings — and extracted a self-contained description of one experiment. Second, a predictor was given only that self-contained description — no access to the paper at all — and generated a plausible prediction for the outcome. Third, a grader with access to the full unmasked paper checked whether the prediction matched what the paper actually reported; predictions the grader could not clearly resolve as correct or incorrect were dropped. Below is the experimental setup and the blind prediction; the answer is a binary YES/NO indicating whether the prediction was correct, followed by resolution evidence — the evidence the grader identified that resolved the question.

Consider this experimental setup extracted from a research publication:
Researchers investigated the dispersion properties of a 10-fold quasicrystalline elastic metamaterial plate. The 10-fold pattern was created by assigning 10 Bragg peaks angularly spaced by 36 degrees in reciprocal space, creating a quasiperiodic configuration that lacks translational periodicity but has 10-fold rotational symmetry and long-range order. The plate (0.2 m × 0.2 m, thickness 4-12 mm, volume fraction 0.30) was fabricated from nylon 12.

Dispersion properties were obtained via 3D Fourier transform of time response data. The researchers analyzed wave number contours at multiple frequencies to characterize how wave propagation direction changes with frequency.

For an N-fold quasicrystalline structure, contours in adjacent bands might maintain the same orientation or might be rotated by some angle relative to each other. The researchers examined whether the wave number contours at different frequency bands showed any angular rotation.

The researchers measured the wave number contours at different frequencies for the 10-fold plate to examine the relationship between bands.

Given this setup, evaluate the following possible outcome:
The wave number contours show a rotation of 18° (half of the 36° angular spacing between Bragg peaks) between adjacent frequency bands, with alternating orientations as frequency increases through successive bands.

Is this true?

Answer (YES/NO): YES